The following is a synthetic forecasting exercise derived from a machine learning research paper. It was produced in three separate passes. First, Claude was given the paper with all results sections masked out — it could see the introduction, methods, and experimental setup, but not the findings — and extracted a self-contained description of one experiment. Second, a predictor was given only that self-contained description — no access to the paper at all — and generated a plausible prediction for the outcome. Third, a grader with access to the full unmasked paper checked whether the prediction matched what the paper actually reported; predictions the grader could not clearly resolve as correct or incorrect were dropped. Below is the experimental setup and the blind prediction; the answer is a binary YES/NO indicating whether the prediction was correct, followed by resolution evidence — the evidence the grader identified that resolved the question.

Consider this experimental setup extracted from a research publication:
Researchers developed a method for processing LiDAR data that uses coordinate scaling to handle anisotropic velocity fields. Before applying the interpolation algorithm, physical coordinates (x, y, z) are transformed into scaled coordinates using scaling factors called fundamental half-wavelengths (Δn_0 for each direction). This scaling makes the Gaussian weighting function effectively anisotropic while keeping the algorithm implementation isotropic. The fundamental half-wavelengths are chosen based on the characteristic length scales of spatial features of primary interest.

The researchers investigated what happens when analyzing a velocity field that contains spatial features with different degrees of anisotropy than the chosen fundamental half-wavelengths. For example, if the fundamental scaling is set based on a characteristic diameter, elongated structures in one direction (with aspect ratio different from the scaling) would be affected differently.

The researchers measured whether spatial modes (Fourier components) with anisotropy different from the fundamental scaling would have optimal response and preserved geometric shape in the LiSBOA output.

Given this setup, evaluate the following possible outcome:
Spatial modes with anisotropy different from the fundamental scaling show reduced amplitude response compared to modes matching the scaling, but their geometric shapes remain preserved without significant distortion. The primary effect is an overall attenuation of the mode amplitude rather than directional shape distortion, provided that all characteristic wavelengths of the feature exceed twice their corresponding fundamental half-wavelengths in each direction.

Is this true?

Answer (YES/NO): NO